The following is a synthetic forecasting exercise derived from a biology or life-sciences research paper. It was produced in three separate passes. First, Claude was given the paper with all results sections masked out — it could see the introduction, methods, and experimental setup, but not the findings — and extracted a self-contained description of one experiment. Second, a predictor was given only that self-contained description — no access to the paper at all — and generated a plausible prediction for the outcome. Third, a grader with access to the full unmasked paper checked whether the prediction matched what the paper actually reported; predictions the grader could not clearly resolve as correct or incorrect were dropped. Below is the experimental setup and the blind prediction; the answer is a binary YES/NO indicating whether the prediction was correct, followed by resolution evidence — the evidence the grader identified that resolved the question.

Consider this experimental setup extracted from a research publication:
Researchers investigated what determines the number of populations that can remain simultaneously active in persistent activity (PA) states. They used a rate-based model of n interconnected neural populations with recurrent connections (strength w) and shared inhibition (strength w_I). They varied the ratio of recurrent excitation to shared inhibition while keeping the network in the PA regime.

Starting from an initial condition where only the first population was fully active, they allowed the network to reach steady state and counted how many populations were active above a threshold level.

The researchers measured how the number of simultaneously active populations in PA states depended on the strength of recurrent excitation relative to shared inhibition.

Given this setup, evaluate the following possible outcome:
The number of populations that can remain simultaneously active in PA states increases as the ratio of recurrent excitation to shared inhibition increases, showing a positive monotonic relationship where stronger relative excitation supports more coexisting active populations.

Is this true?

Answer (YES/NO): YES